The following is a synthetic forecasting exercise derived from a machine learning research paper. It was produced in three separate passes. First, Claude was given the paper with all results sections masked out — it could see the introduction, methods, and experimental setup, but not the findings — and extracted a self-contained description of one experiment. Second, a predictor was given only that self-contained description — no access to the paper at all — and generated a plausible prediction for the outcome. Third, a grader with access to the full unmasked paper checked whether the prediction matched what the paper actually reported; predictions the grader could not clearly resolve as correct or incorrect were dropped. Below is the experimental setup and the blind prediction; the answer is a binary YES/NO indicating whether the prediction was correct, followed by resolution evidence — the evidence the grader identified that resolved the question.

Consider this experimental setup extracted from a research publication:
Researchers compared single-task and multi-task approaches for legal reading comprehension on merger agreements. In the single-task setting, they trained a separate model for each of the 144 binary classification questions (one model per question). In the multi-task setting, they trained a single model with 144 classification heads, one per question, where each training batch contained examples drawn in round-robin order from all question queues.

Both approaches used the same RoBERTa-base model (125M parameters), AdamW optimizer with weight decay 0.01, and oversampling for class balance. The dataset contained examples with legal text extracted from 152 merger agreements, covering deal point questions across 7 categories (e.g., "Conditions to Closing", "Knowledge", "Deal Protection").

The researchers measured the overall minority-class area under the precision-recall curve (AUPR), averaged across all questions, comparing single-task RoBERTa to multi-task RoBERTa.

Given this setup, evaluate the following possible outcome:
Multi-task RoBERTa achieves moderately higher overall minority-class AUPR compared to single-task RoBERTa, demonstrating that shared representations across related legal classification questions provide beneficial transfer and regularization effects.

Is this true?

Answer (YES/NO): NO